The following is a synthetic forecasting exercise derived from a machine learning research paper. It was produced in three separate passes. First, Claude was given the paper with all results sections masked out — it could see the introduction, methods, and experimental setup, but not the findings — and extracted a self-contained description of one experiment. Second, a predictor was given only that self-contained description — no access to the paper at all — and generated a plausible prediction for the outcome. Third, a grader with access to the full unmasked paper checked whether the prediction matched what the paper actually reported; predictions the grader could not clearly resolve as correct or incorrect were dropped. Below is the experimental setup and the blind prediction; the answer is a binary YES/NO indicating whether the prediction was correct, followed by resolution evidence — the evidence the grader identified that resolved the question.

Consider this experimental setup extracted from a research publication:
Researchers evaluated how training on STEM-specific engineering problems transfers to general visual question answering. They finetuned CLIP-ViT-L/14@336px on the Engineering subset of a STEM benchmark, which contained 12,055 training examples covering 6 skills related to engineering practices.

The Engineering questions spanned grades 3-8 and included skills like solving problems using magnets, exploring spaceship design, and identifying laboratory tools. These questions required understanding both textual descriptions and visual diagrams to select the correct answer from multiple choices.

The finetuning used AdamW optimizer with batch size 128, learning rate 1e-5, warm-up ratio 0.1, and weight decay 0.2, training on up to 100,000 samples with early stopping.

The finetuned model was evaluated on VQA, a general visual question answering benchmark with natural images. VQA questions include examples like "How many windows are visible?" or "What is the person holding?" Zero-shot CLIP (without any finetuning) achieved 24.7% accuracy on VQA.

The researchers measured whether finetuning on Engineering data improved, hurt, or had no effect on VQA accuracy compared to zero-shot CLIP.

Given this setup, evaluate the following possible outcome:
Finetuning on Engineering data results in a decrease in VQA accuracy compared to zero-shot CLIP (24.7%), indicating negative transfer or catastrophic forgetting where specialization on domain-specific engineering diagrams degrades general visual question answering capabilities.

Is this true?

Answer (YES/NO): NO